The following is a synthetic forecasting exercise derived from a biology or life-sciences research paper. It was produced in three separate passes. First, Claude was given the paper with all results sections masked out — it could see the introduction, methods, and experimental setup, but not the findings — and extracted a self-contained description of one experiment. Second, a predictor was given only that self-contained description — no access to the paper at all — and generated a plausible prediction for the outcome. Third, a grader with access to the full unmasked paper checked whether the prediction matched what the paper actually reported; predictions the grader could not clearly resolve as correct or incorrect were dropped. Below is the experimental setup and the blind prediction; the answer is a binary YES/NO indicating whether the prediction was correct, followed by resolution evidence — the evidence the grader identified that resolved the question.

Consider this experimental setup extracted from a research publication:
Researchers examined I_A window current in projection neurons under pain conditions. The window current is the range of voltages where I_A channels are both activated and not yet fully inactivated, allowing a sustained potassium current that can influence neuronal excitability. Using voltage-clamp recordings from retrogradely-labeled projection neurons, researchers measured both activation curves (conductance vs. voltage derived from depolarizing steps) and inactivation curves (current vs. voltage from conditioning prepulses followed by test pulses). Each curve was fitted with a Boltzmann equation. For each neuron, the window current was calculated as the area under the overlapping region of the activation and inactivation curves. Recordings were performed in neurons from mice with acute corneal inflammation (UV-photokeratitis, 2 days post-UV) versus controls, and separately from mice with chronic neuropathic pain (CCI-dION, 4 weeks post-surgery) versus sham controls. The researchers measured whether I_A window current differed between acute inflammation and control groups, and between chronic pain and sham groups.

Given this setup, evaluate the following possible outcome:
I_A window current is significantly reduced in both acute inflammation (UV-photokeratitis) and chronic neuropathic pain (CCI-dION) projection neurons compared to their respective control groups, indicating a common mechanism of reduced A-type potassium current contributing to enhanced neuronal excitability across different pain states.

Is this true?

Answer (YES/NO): NO